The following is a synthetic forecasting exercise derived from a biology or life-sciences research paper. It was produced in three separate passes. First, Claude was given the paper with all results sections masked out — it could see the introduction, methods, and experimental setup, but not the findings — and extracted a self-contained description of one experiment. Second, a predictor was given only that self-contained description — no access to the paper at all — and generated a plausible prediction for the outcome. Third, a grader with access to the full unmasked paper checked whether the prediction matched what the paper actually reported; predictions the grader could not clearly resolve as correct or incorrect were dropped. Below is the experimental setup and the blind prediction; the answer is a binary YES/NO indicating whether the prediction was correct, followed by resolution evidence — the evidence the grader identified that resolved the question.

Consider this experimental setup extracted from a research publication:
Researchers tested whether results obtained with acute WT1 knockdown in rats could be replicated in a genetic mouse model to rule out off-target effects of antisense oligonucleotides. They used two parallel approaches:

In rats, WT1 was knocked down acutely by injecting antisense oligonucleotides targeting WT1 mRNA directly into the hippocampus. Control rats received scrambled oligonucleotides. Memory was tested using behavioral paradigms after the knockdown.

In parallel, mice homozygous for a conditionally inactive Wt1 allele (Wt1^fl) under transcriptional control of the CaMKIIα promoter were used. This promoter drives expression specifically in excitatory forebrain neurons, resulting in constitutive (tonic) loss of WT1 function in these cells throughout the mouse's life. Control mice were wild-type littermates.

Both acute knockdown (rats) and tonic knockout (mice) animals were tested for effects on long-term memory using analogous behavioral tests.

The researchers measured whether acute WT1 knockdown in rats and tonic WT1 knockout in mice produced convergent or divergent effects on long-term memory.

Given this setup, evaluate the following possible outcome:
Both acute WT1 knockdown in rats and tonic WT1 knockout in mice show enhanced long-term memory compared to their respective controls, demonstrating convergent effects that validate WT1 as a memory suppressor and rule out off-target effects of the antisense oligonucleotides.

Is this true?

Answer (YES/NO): YES